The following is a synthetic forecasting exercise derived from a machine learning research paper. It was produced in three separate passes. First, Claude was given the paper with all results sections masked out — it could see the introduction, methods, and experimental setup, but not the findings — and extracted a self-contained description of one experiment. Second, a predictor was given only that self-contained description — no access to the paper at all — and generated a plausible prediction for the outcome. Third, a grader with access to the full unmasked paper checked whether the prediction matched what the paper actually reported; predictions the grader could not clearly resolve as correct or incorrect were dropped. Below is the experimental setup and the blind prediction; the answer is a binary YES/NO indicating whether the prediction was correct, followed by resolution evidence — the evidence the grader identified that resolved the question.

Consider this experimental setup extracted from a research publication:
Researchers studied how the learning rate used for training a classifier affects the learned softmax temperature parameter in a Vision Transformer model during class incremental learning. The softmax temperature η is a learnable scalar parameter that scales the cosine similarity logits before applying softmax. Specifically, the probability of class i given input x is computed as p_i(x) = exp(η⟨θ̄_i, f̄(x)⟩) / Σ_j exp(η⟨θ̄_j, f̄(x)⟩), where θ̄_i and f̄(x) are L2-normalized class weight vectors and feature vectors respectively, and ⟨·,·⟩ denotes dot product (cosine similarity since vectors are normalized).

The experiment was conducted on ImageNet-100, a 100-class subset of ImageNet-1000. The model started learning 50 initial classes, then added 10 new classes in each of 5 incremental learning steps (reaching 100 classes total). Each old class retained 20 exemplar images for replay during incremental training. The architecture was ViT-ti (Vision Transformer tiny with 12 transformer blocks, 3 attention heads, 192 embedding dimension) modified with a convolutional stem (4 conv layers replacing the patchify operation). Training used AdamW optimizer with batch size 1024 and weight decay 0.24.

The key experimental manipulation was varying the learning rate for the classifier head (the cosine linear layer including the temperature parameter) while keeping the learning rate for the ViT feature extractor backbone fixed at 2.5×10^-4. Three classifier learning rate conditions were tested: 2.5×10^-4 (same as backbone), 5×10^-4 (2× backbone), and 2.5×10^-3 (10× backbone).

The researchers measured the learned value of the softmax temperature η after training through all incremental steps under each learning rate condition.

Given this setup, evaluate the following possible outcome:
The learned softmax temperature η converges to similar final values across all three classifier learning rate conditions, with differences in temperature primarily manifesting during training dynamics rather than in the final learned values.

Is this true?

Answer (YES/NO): NO